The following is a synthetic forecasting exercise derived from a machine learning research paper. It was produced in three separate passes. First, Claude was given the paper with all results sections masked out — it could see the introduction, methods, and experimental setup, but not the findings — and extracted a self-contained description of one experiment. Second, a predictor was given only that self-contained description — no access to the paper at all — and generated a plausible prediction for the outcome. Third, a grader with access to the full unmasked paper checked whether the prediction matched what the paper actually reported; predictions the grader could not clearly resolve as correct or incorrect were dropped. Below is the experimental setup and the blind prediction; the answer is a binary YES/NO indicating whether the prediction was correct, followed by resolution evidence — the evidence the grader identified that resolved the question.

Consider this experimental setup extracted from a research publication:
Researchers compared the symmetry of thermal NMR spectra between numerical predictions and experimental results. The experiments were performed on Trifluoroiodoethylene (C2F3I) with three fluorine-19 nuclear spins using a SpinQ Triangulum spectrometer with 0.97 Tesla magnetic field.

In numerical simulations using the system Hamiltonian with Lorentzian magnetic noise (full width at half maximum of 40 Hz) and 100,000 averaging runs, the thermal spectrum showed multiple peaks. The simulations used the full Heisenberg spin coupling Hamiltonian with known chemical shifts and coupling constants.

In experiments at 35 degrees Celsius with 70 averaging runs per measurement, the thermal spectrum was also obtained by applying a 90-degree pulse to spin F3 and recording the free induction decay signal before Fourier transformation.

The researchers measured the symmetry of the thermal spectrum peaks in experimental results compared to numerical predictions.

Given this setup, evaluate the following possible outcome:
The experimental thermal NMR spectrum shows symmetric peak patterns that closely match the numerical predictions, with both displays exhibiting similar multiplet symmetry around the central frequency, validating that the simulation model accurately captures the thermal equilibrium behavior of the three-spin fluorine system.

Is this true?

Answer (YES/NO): NO